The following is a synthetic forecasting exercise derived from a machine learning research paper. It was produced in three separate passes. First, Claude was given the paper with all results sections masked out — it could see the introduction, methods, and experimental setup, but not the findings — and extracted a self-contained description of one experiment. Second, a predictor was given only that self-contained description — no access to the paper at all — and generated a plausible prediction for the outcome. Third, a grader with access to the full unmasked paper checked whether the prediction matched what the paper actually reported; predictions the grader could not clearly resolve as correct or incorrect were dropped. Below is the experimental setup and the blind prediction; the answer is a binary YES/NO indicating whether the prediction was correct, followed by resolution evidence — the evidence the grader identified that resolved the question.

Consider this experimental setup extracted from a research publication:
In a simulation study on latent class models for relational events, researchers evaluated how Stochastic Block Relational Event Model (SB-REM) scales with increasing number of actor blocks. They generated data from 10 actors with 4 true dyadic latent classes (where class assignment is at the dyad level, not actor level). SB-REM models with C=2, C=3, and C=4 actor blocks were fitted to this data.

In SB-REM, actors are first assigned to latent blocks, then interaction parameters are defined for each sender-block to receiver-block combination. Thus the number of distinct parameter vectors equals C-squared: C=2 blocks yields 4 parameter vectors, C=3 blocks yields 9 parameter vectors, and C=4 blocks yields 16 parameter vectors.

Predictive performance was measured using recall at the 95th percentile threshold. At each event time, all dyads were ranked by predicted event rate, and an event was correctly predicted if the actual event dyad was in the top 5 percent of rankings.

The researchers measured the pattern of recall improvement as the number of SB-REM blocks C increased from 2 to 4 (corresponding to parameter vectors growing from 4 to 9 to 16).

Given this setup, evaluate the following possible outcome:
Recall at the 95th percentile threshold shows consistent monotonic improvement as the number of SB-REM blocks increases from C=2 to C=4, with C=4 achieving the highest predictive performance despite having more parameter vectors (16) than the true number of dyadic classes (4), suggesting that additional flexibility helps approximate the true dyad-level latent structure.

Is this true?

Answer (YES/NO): NO